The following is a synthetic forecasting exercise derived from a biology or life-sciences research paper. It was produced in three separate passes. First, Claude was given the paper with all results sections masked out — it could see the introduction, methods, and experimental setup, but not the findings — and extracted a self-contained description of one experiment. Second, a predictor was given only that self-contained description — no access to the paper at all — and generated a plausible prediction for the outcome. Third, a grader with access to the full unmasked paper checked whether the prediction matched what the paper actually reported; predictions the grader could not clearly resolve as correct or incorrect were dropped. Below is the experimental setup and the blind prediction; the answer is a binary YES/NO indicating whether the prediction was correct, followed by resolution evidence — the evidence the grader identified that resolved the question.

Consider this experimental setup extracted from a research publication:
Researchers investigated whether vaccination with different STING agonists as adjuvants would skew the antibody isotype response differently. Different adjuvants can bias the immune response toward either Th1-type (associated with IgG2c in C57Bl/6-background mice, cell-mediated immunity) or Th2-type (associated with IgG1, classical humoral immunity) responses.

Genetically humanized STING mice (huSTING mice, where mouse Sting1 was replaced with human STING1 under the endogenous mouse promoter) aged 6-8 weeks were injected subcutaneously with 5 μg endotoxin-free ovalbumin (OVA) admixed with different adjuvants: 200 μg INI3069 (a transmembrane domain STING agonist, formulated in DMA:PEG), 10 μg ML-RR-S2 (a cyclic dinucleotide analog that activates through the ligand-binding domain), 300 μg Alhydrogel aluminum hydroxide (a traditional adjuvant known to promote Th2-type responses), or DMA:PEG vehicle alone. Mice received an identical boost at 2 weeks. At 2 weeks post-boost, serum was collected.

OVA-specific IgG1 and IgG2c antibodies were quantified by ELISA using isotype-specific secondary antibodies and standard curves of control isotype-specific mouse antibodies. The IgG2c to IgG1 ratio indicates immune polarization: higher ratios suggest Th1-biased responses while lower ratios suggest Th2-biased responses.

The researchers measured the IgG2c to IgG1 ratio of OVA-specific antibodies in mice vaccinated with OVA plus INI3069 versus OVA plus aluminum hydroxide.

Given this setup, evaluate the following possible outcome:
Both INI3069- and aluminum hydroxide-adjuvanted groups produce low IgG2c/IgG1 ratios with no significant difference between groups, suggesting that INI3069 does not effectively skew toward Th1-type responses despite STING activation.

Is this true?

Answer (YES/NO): YES